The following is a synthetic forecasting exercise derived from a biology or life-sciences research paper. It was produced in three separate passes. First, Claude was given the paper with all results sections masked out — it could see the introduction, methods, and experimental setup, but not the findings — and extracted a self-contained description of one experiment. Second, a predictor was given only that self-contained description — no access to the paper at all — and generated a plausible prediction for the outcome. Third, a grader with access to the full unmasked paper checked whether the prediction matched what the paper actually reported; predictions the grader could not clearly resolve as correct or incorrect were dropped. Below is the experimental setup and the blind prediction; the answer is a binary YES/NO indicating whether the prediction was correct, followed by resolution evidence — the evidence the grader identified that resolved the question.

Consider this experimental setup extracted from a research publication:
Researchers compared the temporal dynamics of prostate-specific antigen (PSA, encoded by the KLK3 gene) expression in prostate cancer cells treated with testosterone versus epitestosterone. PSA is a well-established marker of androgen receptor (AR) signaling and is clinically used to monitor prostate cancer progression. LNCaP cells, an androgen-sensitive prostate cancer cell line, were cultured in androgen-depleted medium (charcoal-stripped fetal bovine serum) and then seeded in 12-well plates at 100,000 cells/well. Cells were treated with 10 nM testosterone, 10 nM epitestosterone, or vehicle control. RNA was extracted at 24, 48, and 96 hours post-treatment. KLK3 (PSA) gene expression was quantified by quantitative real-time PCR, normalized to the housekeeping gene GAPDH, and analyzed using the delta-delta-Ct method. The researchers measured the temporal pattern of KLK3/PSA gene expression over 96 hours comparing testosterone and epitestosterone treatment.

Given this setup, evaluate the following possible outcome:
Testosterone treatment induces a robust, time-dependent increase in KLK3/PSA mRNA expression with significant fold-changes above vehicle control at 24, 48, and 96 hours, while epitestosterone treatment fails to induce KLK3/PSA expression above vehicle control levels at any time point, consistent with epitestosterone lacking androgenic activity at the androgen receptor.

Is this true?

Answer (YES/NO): NO